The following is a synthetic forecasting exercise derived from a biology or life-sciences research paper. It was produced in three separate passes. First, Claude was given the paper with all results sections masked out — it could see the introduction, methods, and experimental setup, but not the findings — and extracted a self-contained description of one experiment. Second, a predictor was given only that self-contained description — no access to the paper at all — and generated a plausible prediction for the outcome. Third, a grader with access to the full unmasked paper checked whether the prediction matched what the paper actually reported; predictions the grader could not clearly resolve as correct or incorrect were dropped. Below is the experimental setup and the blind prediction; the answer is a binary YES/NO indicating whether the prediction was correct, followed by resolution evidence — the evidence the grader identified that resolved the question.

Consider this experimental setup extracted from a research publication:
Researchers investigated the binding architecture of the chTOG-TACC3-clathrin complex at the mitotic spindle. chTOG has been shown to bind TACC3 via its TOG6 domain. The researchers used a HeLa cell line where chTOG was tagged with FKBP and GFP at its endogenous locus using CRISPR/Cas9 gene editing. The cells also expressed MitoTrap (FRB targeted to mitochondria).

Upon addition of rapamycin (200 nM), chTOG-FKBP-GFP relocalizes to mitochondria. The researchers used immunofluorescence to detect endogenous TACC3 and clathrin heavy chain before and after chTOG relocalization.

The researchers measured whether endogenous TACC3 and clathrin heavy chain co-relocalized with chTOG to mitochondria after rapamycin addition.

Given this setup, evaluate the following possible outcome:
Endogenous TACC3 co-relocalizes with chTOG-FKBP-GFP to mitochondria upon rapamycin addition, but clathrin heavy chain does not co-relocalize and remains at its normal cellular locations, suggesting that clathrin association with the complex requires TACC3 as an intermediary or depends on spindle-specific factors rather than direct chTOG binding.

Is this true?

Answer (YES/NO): NO